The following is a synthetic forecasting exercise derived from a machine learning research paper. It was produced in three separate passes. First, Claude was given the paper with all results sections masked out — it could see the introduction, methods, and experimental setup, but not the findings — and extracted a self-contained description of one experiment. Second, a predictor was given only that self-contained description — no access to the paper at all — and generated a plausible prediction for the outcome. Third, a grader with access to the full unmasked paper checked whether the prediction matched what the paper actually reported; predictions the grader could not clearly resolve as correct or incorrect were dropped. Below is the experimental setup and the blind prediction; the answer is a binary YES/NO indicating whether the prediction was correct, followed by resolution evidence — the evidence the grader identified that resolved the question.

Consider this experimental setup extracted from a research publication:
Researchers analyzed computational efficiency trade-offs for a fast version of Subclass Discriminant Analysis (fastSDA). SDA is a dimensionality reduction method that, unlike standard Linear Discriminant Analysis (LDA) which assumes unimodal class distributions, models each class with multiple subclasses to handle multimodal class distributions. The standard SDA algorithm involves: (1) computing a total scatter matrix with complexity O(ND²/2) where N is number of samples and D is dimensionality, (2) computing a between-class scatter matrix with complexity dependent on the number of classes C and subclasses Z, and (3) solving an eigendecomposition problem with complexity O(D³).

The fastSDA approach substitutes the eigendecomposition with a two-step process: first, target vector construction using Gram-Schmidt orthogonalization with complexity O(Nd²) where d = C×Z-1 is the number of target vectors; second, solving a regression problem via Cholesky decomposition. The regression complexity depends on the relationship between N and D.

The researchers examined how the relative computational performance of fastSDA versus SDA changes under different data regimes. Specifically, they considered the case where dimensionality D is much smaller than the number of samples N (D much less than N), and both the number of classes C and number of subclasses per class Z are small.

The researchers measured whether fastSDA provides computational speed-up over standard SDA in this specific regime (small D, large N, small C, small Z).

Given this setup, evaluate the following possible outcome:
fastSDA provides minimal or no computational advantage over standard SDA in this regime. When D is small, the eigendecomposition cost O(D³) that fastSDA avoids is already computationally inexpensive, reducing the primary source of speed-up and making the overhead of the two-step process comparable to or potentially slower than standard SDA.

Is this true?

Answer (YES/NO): YES